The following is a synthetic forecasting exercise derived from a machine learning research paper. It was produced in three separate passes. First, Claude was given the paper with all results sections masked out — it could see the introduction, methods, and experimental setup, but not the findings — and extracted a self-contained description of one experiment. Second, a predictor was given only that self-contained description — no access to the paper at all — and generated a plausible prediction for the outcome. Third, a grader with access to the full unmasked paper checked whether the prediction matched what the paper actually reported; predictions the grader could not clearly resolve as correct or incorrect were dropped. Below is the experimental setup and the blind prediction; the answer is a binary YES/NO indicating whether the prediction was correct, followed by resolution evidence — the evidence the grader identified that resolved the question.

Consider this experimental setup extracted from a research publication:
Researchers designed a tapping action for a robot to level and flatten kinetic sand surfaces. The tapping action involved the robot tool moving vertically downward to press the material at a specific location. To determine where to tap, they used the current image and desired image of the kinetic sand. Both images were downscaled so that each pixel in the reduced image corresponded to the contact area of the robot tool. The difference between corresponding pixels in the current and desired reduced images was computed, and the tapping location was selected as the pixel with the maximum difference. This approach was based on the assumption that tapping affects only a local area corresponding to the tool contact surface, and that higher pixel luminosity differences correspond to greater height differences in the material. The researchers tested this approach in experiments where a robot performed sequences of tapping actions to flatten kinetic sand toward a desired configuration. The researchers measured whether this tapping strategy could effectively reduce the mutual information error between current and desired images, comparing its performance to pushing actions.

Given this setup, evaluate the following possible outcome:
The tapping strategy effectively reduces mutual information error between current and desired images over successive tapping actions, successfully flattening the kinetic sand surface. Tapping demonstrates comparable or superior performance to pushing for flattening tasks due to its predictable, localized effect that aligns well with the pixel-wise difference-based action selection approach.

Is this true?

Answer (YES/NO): NO